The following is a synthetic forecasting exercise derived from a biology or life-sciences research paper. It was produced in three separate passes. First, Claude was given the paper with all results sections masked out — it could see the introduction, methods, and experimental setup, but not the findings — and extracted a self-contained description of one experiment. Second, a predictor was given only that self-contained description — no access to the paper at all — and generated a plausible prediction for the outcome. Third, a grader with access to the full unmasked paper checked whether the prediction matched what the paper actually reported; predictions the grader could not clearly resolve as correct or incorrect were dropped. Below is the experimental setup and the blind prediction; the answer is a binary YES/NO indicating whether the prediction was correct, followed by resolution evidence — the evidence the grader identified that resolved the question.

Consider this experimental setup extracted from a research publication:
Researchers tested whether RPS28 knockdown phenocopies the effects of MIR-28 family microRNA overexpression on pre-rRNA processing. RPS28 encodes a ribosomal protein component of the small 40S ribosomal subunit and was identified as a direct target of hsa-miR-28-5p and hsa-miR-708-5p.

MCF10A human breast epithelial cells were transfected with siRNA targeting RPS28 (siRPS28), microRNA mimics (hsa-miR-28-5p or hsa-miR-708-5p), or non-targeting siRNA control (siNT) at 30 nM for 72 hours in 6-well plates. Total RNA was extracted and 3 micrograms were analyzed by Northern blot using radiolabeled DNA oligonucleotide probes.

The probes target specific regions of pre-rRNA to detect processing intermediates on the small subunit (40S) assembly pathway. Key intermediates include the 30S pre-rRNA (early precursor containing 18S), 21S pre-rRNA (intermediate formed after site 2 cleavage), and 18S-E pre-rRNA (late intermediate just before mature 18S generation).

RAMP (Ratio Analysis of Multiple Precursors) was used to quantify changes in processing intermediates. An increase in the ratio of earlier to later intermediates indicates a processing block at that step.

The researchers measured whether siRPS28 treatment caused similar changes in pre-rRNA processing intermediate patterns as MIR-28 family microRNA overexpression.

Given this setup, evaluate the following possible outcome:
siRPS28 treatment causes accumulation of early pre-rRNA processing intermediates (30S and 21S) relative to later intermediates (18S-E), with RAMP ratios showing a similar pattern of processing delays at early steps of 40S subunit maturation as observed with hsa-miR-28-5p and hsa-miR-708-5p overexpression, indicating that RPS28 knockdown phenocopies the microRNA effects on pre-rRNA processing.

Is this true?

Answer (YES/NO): NO